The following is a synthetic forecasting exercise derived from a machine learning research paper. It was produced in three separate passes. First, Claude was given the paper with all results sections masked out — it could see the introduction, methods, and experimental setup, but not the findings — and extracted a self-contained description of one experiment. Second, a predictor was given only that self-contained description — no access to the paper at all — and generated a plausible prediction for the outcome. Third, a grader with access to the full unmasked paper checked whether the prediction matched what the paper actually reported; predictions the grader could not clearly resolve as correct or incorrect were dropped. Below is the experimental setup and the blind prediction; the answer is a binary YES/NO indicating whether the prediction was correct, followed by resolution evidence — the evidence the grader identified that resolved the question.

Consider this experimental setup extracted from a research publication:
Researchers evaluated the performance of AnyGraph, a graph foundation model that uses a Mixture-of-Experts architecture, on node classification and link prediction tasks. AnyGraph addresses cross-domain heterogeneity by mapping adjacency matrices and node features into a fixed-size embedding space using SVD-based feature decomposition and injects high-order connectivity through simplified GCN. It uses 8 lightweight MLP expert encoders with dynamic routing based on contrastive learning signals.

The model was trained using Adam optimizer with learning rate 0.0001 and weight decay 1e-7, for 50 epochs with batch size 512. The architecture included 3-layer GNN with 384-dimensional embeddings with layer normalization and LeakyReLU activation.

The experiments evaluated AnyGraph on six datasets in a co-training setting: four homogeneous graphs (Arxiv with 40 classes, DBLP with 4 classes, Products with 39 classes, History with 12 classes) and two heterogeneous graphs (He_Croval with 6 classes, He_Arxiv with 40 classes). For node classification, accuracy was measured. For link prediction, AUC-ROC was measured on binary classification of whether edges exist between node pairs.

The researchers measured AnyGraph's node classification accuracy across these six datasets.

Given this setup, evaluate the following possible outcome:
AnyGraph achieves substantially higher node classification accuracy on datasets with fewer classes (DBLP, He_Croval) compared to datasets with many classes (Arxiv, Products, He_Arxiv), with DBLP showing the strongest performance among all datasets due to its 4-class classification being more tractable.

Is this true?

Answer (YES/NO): YES